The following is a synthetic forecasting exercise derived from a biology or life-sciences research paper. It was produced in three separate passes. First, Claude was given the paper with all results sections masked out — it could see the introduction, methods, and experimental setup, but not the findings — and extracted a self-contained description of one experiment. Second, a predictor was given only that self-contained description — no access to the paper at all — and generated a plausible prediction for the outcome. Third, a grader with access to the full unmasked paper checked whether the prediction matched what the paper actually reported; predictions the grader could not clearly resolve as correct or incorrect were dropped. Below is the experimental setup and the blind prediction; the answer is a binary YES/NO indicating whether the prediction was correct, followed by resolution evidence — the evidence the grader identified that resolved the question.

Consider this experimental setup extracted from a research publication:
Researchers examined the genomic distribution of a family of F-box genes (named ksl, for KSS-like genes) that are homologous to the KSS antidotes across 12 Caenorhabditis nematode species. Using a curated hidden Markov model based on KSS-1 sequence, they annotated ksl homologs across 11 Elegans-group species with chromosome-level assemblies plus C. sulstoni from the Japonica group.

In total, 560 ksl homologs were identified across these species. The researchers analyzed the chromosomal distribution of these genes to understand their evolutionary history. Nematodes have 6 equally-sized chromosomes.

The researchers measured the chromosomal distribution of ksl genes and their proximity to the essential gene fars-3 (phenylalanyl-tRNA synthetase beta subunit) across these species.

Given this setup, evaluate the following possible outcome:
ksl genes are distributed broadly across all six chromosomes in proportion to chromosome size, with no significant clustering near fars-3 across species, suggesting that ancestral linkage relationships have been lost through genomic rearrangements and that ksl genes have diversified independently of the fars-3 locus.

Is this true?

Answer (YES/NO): NO